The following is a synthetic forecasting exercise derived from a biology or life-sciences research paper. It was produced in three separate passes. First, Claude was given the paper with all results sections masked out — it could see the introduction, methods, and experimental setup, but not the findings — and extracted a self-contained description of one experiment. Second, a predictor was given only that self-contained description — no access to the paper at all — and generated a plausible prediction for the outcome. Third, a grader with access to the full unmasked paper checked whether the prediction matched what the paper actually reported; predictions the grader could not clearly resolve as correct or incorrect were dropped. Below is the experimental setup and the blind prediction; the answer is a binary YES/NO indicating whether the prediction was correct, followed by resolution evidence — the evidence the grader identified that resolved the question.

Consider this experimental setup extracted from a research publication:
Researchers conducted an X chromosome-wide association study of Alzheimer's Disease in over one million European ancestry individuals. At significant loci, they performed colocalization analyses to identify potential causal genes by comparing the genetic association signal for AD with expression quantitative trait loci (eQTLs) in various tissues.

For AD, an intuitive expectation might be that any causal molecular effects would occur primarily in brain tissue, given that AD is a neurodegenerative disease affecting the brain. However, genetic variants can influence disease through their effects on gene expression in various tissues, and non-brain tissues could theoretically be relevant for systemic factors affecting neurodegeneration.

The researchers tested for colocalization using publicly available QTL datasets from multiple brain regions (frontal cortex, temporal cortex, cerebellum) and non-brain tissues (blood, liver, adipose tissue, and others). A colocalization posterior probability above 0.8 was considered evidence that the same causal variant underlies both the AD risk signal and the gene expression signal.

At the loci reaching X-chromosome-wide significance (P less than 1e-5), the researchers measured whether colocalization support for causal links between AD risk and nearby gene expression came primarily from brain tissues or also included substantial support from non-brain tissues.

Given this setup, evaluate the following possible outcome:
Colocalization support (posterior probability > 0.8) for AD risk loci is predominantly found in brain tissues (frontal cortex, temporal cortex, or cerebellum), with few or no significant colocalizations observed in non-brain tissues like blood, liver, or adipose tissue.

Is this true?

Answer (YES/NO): NO